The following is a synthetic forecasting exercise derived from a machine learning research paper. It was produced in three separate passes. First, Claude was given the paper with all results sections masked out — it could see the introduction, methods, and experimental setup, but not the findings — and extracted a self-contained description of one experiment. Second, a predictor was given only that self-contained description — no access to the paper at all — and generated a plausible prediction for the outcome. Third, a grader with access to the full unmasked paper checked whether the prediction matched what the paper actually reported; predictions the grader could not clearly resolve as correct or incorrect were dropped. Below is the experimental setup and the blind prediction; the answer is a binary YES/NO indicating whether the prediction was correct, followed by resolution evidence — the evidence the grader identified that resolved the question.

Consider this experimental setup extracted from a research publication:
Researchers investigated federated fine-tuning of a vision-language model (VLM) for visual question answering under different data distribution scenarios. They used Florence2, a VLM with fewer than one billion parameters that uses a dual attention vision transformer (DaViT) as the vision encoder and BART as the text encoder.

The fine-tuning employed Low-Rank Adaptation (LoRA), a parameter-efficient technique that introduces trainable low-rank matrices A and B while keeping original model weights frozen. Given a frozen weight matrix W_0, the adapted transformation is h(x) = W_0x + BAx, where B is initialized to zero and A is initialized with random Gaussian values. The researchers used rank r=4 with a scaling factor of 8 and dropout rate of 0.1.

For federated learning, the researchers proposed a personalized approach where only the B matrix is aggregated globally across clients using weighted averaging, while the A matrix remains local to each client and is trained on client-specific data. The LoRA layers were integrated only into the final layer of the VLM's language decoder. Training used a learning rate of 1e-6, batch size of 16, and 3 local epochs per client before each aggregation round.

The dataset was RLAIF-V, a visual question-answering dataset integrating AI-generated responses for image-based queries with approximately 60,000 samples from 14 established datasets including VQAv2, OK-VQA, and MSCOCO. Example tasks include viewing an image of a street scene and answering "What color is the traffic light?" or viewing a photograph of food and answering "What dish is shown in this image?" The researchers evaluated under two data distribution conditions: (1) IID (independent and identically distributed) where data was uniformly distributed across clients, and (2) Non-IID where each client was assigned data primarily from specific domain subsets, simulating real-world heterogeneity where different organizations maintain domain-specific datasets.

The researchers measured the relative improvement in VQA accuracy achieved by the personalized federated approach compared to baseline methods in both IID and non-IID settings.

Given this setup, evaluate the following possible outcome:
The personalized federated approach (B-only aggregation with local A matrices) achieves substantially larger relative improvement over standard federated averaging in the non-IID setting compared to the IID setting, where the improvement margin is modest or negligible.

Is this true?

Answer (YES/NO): NO